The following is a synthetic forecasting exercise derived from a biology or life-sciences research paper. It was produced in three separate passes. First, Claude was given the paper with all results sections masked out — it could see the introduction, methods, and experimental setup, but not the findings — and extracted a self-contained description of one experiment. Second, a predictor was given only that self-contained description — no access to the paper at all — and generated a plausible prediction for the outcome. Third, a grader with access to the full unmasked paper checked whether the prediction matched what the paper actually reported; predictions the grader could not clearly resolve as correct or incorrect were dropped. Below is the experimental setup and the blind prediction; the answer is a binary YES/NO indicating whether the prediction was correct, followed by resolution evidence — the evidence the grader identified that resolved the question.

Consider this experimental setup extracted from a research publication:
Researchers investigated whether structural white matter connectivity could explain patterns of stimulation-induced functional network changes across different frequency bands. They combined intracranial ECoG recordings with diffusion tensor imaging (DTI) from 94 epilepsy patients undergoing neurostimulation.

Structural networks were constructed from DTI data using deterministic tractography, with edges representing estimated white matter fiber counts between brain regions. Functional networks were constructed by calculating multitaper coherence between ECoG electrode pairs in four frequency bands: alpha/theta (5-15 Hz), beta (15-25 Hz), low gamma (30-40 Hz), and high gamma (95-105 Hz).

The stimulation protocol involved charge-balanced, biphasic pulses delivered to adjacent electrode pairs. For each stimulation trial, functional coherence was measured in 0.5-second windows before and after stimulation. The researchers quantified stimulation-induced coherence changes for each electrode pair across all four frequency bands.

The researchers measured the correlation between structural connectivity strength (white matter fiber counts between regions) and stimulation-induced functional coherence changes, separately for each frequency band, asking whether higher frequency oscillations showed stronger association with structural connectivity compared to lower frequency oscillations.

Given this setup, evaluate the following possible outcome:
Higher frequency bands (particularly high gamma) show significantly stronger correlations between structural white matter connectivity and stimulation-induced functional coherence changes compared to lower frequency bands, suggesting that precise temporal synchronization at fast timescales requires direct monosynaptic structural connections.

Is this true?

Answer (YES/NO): NO